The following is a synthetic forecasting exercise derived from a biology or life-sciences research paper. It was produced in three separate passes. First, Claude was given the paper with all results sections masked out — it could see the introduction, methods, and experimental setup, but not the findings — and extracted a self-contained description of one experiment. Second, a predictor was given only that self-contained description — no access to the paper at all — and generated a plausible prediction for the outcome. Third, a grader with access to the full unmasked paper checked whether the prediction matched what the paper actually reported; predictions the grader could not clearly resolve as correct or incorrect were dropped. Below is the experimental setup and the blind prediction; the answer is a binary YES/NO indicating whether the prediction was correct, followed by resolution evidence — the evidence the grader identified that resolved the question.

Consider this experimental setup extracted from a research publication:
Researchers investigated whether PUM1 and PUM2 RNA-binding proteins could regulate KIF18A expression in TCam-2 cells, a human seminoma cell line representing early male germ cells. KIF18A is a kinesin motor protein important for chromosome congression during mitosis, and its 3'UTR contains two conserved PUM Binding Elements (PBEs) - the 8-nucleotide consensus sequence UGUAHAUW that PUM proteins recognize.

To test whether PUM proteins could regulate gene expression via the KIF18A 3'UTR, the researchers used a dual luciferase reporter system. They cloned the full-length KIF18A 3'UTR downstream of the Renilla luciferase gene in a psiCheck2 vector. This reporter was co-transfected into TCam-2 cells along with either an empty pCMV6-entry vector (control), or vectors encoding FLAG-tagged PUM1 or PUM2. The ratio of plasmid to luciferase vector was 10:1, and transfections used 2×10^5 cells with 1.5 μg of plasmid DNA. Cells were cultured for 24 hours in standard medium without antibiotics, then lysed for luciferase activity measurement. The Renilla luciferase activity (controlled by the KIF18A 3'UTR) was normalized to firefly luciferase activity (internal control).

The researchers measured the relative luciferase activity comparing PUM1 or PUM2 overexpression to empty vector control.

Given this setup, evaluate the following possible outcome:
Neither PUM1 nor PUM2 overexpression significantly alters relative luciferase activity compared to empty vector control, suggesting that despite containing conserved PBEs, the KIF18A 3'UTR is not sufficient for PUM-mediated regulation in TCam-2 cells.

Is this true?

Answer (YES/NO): NO